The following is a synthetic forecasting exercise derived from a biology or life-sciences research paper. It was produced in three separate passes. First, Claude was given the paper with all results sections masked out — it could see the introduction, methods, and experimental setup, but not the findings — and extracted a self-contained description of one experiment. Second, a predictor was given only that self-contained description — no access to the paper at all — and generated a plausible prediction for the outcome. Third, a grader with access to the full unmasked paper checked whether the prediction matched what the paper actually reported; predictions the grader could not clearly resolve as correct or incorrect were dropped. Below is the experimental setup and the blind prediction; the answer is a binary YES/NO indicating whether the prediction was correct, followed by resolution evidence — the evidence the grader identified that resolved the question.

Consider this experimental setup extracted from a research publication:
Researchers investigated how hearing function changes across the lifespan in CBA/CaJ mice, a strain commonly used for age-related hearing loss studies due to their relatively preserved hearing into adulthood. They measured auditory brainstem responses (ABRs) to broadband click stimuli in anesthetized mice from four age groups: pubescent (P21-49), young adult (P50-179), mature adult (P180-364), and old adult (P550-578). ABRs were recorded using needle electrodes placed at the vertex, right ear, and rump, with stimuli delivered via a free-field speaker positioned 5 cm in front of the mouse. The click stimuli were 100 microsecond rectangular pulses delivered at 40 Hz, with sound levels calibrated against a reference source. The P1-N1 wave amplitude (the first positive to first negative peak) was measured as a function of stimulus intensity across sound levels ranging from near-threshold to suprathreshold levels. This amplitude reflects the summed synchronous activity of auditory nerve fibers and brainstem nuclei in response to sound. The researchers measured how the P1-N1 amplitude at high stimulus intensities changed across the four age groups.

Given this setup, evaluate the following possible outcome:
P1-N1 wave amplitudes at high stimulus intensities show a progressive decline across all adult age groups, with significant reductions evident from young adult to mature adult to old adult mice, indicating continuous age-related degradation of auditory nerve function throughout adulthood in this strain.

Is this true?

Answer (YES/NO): NO